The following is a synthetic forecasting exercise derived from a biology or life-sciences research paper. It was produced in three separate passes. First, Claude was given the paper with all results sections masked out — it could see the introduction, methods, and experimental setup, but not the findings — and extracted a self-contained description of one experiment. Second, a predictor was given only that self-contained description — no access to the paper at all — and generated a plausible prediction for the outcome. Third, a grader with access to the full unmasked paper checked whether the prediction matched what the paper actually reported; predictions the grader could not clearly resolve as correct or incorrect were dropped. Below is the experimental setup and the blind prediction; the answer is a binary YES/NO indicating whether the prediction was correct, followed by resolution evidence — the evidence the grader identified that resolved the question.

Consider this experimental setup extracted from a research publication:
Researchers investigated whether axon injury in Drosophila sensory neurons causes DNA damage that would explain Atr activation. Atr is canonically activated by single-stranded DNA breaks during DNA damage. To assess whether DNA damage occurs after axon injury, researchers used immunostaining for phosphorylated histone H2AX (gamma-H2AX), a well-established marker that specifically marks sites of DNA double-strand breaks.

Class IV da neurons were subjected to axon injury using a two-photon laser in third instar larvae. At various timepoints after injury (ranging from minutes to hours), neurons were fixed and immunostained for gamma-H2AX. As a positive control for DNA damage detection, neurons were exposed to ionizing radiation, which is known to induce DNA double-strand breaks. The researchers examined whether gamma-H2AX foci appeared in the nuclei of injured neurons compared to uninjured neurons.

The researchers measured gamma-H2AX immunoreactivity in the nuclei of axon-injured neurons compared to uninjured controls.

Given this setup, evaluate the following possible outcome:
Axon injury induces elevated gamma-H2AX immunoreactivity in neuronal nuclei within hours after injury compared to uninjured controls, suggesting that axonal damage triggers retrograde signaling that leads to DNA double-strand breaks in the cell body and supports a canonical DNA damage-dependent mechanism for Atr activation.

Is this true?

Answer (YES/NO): NO